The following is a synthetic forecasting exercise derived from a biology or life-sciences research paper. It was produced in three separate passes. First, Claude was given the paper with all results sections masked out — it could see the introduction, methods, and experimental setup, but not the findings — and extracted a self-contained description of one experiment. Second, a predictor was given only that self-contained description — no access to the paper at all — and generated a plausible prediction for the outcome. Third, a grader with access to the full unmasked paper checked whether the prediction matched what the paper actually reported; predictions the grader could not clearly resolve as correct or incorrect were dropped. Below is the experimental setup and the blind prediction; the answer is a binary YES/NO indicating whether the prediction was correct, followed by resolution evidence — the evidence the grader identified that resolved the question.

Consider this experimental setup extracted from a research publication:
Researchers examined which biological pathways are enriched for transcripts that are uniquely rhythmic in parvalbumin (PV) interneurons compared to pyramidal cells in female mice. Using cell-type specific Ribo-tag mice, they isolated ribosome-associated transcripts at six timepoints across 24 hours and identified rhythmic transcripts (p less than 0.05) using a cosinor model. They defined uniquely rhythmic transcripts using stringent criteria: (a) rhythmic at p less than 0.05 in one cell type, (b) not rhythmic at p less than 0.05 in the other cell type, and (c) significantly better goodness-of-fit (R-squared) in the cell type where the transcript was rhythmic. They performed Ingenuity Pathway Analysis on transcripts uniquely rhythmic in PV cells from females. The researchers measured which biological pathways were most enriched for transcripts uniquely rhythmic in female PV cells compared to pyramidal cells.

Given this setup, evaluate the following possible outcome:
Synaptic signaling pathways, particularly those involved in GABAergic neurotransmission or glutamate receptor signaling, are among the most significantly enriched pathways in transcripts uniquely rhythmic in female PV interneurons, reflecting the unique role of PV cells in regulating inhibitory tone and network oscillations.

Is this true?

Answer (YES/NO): YES